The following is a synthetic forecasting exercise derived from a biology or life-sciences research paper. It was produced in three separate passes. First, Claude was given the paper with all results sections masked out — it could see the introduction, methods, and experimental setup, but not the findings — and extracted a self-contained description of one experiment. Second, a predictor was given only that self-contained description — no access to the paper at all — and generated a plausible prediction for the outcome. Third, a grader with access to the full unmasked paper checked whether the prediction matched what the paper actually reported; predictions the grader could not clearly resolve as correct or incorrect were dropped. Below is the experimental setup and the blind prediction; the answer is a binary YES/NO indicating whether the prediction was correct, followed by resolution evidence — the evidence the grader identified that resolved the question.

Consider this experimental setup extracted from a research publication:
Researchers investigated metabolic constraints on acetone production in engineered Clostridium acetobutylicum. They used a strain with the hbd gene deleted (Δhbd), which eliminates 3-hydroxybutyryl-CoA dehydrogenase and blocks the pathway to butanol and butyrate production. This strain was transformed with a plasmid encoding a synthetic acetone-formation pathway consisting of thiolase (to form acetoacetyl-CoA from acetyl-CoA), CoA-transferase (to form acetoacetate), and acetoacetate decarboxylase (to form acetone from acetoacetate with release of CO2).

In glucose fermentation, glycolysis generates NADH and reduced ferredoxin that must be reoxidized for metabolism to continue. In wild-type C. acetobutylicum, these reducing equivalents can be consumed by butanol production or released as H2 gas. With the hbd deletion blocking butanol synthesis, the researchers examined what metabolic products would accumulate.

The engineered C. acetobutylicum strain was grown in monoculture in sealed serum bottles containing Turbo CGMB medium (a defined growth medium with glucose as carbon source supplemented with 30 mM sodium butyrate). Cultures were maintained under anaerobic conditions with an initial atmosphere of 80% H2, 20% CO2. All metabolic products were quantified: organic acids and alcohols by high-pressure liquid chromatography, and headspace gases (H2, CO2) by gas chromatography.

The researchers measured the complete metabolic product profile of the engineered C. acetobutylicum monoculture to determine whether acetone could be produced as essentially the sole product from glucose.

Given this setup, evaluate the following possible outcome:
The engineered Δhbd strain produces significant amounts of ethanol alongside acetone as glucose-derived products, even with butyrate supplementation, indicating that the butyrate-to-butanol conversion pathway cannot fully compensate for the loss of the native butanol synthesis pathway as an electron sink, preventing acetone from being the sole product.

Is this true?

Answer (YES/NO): YES